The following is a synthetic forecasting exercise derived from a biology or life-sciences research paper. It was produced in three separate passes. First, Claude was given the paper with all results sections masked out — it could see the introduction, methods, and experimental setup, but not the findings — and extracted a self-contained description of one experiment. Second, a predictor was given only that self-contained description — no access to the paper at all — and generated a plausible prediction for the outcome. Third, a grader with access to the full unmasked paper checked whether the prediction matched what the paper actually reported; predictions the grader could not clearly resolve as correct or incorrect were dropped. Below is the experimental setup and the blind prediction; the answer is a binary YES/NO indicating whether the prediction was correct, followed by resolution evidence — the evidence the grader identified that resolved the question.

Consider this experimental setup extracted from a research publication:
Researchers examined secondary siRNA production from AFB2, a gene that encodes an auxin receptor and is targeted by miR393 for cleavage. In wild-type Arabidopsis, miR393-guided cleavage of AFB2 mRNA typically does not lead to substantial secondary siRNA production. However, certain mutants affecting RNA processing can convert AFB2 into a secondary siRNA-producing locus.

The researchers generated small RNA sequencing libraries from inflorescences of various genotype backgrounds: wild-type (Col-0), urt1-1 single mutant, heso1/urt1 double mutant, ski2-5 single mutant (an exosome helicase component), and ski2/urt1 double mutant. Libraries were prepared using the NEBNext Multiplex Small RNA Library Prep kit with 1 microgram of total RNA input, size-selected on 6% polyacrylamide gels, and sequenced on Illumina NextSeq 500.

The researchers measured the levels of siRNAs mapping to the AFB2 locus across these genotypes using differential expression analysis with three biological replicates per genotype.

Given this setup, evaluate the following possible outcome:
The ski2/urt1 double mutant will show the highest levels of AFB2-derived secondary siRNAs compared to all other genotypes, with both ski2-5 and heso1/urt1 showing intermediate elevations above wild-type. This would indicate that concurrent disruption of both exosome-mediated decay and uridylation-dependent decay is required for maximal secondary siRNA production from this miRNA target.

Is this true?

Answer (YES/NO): NO